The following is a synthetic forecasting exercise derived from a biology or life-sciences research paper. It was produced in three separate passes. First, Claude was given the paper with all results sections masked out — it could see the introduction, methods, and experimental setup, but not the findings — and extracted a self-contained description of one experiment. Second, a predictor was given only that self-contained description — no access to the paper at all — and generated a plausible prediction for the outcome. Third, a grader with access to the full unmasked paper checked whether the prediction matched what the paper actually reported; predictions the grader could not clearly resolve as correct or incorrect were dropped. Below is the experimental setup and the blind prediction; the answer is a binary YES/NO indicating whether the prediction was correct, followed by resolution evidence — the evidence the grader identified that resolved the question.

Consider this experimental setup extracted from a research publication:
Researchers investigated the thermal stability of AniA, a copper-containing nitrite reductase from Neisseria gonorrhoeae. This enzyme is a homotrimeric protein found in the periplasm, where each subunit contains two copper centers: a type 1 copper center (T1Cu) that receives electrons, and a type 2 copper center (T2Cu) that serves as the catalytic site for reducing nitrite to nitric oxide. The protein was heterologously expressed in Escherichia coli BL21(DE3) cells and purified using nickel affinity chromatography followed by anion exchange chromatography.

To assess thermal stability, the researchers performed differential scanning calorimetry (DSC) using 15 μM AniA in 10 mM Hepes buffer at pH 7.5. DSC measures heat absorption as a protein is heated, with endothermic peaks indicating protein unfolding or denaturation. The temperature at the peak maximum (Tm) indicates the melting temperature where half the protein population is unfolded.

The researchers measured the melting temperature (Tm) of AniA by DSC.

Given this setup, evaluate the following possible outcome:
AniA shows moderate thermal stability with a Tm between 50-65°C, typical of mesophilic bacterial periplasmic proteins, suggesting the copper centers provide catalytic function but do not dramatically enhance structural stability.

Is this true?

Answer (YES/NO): NO